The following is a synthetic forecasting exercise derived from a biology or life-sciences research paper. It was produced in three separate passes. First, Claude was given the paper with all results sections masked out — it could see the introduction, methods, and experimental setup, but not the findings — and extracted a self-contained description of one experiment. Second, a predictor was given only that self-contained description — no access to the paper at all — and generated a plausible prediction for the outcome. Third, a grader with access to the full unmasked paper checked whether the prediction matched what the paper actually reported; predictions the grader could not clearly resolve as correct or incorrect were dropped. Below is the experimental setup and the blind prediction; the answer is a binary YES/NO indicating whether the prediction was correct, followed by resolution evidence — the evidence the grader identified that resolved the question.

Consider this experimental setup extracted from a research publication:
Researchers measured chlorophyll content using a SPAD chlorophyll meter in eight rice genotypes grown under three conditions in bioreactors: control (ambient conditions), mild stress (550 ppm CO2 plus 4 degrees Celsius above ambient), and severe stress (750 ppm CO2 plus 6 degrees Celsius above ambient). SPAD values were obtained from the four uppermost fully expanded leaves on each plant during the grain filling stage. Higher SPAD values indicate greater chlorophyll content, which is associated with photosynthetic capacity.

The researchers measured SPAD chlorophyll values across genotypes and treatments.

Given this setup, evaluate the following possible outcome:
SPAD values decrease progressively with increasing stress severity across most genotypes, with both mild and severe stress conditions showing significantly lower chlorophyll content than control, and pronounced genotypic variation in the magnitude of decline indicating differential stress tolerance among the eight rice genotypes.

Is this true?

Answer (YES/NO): YES